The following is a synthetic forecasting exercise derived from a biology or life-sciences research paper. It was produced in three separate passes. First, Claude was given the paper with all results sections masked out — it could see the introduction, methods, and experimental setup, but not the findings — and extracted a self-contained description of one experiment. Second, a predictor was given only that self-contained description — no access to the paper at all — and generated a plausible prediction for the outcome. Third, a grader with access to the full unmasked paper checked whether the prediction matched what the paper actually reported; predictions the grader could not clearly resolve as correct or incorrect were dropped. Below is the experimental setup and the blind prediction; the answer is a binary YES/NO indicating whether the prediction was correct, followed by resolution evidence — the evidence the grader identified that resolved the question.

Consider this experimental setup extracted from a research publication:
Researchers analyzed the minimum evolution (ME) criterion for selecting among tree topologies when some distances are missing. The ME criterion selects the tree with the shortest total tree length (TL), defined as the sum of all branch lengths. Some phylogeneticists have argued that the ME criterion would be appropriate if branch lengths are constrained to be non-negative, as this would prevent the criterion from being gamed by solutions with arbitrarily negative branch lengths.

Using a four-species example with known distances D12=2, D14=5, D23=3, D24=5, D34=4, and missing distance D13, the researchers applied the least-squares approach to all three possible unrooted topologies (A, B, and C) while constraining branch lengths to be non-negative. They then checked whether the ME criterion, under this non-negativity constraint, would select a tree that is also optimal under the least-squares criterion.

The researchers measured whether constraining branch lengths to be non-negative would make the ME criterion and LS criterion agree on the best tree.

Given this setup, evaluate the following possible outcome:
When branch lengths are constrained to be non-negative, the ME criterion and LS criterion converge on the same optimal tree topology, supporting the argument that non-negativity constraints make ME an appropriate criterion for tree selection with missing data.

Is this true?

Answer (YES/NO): NO